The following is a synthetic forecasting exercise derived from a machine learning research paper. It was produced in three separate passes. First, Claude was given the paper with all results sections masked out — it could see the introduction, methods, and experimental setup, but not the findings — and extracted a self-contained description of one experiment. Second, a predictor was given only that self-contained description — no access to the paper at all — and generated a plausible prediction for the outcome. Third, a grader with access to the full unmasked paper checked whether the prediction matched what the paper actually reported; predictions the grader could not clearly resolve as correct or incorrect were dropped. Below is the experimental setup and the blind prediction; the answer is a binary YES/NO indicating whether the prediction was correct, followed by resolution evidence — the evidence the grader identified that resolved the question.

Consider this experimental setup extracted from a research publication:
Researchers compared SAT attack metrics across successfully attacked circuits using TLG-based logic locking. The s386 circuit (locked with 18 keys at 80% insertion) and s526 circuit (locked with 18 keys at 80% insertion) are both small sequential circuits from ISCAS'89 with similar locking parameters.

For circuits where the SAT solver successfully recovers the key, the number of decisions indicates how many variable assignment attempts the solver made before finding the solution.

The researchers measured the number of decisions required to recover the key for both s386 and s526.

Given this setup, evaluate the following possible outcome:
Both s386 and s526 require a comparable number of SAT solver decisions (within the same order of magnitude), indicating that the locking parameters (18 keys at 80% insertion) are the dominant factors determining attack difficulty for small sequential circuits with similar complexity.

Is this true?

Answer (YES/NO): YES